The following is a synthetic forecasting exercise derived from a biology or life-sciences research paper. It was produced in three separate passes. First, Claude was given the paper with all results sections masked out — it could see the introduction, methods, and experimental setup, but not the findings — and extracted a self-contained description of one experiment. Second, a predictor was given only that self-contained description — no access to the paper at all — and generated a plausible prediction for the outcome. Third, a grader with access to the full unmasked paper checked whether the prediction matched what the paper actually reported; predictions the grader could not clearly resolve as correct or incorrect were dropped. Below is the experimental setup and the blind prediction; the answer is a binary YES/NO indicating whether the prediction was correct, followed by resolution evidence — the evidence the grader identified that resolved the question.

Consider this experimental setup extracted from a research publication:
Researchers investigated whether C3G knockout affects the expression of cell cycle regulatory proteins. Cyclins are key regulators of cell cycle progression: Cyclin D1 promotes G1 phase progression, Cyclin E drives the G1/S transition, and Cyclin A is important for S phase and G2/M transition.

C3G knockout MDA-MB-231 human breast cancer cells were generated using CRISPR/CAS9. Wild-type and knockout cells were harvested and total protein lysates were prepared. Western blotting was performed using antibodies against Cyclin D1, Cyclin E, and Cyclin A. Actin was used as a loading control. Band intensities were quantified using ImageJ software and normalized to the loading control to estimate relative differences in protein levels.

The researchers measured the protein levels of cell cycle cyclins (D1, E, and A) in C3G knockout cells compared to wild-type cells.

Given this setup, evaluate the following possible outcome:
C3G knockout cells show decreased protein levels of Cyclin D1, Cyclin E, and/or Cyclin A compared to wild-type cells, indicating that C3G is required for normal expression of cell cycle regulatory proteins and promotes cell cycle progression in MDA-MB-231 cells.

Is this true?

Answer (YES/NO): YES